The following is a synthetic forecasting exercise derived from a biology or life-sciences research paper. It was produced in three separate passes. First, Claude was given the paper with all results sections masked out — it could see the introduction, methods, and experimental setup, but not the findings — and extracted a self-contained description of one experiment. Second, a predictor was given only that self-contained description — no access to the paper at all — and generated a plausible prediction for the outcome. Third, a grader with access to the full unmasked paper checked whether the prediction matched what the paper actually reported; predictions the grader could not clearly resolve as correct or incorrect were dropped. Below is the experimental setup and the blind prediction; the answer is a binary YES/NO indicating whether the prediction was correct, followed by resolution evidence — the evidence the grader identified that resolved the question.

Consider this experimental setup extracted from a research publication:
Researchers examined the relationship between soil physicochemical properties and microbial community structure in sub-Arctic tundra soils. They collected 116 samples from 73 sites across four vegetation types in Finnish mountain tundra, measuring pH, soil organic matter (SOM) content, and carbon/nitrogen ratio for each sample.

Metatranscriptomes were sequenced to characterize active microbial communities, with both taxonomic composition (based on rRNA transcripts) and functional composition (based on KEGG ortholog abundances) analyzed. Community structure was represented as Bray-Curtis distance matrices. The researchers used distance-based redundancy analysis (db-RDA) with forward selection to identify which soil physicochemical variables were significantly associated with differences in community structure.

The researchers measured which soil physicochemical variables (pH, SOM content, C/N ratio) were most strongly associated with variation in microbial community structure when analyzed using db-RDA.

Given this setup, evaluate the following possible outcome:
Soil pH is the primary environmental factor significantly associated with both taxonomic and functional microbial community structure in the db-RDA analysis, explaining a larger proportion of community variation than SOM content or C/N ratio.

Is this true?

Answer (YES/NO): NO